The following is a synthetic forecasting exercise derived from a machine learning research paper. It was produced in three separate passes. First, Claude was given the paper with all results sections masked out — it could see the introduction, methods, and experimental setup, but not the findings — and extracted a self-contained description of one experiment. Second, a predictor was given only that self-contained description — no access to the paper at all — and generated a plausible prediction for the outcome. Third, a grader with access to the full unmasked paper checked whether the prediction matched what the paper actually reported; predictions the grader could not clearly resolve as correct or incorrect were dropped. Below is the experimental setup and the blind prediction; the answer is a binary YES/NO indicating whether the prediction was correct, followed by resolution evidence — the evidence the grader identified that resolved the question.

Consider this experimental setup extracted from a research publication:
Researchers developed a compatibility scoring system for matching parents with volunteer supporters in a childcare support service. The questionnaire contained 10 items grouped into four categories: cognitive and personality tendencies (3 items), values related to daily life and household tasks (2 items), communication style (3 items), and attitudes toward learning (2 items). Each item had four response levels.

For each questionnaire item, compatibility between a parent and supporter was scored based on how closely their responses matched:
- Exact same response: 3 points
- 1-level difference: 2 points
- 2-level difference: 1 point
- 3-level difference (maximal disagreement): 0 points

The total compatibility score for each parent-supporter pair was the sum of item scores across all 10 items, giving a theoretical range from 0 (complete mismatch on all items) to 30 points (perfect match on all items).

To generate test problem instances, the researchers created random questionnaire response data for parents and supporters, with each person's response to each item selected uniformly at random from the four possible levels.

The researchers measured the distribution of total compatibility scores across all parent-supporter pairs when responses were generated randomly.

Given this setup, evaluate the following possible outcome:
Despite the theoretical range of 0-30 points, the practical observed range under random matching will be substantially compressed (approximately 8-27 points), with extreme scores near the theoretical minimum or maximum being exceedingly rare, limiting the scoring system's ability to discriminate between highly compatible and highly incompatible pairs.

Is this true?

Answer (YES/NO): NO